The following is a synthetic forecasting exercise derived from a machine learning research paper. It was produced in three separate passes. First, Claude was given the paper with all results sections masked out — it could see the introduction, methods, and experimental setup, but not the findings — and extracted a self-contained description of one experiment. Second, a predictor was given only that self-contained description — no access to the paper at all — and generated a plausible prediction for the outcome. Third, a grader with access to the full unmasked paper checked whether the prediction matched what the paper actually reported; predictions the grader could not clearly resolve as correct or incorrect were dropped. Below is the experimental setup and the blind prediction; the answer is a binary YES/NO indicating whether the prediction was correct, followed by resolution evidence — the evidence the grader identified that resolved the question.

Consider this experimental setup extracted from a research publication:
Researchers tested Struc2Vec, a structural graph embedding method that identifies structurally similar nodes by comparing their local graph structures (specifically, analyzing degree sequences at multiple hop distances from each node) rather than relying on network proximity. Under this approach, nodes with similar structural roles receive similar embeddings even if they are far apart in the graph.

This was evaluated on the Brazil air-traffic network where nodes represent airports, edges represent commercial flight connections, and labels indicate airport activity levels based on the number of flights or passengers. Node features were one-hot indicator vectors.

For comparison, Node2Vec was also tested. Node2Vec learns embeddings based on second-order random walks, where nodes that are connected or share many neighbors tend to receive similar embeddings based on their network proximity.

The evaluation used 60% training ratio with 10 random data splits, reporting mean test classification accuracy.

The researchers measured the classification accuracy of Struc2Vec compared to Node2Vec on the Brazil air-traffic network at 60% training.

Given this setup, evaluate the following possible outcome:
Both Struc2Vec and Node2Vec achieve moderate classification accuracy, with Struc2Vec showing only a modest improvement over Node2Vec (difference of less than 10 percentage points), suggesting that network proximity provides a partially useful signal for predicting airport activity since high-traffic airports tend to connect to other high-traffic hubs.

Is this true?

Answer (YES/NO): NO